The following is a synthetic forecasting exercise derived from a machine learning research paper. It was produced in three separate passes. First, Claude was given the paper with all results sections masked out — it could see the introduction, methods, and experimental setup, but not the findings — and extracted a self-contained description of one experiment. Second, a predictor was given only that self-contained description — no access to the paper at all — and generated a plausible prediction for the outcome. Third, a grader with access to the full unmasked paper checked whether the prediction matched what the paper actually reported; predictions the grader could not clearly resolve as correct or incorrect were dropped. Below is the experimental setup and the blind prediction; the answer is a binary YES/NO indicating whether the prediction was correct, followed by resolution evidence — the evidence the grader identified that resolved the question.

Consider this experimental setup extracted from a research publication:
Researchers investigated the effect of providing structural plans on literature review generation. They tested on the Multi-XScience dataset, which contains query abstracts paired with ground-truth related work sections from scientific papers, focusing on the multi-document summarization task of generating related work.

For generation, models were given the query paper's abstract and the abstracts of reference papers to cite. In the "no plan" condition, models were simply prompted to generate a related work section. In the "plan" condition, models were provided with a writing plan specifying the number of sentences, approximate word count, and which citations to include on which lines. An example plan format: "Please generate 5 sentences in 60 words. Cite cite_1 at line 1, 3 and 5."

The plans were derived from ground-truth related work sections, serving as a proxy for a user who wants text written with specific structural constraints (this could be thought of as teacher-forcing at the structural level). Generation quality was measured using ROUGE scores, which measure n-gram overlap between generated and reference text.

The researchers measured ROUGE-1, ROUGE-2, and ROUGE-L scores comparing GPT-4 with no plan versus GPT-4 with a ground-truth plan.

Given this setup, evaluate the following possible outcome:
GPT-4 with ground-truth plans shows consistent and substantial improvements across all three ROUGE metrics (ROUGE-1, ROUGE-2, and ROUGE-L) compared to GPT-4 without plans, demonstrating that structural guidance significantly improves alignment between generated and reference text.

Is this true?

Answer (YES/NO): YES